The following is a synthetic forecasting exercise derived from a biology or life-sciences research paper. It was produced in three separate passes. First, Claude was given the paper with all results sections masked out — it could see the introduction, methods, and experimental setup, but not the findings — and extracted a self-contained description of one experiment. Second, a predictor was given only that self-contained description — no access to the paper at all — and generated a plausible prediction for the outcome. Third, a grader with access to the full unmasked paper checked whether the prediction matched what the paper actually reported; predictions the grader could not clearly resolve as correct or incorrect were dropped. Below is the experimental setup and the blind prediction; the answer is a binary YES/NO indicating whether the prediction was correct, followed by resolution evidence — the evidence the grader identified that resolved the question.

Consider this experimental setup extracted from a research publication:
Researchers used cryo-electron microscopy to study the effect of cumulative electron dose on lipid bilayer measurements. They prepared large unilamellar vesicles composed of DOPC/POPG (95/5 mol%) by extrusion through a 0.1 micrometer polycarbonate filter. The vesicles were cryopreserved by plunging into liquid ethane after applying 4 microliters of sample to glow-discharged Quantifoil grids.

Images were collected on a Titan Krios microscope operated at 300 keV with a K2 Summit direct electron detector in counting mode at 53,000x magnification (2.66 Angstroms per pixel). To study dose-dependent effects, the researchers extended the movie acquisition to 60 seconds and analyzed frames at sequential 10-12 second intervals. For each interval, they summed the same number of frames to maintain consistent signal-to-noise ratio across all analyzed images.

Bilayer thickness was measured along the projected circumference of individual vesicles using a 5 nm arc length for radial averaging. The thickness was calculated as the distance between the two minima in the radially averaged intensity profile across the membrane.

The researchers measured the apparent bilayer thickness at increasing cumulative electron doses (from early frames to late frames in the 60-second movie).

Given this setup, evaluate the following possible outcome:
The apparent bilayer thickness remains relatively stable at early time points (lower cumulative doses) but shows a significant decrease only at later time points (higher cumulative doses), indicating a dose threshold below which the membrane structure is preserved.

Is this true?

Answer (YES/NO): NO